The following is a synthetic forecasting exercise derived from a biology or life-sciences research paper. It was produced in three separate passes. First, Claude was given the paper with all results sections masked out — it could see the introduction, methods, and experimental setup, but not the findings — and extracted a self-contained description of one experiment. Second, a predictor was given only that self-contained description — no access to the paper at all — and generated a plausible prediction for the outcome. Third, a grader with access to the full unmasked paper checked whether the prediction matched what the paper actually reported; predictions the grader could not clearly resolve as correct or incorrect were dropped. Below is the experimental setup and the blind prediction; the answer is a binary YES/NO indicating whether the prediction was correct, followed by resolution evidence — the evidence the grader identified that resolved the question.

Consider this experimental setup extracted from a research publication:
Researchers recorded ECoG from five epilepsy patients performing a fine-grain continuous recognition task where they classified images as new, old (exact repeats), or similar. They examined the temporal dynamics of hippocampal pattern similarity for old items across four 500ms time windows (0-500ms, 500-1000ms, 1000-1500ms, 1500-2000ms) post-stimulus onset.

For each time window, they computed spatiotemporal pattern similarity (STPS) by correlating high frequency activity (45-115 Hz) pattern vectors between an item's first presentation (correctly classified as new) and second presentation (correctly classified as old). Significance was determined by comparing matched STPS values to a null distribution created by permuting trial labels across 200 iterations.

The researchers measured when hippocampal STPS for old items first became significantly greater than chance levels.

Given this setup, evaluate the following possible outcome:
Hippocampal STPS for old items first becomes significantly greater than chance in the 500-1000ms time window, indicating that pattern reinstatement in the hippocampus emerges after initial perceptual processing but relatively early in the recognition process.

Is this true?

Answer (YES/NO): NO